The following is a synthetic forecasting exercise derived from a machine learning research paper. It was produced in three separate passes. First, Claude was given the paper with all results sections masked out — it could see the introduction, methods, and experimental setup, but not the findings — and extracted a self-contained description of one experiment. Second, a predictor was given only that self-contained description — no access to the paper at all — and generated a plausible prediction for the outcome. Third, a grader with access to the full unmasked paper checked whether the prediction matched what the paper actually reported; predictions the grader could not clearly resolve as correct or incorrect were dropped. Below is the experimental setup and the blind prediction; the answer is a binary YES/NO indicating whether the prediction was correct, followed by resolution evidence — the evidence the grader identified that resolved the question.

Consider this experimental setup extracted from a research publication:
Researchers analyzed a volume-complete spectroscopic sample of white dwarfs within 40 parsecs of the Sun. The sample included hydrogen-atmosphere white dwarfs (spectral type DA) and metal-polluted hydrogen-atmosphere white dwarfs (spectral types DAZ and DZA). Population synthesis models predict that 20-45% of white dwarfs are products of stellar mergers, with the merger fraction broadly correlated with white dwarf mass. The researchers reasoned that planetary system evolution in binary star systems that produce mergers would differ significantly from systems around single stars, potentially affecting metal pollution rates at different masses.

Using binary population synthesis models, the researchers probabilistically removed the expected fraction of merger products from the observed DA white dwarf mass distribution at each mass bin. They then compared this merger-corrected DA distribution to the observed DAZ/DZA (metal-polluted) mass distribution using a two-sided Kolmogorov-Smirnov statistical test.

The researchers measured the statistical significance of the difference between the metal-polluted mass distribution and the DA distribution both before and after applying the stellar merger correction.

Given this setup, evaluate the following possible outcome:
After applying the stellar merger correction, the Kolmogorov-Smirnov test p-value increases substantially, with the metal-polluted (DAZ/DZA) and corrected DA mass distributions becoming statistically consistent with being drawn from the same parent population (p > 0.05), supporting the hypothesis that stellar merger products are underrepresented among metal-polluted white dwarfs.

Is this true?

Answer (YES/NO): NO